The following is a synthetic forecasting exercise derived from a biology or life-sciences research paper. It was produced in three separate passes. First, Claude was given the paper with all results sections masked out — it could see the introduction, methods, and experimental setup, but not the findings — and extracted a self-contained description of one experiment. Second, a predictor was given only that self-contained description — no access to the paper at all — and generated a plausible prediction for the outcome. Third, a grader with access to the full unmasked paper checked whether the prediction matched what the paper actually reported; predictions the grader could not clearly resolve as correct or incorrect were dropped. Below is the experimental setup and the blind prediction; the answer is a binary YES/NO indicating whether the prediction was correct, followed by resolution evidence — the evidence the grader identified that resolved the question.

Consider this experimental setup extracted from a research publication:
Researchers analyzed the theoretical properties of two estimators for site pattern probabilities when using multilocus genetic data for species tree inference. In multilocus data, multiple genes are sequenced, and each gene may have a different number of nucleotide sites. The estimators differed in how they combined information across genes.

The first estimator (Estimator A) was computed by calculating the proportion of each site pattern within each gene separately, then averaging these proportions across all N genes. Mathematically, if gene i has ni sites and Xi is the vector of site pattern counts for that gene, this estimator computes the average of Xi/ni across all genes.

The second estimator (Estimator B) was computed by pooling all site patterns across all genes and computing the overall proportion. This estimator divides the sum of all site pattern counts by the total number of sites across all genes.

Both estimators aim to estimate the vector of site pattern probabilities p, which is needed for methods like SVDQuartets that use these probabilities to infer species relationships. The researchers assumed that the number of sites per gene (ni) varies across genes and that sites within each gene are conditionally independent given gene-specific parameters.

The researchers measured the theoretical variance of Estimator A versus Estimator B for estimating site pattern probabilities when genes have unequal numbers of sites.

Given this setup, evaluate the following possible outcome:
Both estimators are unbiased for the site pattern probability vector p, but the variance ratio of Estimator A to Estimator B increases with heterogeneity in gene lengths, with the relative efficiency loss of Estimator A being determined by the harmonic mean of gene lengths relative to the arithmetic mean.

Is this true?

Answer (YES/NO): YES